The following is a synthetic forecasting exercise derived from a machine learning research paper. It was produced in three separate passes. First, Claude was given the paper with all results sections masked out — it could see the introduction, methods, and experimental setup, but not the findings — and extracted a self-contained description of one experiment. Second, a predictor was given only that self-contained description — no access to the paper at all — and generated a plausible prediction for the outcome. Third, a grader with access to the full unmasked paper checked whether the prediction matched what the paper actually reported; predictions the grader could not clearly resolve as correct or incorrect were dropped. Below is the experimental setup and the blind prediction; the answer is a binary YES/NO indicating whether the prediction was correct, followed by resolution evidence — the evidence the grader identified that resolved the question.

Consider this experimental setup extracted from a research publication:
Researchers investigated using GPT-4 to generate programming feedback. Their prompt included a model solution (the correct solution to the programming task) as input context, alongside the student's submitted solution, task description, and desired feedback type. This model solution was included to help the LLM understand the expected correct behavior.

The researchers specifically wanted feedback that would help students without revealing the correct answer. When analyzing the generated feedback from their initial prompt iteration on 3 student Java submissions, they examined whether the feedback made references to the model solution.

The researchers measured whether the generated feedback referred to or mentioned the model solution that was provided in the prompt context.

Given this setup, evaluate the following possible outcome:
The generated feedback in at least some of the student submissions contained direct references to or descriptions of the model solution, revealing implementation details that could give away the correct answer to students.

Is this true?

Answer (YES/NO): YES